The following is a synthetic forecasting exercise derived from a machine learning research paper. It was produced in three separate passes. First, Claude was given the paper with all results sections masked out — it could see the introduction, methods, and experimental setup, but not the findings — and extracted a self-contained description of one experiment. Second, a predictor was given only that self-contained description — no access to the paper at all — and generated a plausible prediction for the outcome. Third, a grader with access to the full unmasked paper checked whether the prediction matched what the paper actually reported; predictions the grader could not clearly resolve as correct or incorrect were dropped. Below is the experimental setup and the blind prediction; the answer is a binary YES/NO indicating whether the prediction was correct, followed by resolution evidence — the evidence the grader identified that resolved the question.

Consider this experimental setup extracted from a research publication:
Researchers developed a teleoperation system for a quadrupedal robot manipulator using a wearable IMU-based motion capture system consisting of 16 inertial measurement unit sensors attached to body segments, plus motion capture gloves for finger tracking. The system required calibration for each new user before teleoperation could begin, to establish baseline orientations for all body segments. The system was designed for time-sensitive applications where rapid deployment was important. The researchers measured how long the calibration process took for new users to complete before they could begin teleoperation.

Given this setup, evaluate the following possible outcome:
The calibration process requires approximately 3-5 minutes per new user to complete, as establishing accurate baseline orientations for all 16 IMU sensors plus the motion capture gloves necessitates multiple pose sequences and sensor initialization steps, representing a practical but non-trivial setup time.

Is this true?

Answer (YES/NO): NO